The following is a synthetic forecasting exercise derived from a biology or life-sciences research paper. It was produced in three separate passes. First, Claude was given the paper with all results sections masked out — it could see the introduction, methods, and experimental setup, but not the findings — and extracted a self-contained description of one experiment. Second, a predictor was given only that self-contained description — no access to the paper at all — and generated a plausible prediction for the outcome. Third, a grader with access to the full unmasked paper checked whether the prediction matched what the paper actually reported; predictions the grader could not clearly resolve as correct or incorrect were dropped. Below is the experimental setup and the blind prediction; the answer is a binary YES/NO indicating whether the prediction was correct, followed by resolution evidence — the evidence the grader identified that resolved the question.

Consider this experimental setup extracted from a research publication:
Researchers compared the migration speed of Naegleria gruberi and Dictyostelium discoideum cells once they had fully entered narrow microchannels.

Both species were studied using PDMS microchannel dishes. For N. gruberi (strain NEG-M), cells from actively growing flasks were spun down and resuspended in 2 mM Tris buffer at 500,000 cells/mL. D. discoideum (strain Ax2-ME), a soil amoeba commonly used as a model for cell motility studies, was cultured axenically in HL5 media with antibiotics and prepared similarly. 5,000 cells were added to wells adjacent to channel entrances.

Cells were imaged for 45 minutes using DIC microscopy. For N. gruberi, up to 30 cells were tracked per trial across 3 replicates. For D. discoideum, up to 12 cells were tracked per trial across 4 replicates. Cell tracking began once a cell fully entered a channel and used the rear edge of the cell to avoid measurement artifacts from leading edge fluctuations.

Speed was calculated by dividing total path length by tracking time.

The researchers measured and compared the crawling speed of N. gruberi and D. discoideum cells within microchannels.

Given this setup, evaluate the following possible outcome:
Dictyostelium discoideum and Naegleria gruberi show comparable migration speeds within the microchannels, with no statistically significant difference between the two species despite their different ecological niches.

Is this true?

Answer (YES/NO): NO